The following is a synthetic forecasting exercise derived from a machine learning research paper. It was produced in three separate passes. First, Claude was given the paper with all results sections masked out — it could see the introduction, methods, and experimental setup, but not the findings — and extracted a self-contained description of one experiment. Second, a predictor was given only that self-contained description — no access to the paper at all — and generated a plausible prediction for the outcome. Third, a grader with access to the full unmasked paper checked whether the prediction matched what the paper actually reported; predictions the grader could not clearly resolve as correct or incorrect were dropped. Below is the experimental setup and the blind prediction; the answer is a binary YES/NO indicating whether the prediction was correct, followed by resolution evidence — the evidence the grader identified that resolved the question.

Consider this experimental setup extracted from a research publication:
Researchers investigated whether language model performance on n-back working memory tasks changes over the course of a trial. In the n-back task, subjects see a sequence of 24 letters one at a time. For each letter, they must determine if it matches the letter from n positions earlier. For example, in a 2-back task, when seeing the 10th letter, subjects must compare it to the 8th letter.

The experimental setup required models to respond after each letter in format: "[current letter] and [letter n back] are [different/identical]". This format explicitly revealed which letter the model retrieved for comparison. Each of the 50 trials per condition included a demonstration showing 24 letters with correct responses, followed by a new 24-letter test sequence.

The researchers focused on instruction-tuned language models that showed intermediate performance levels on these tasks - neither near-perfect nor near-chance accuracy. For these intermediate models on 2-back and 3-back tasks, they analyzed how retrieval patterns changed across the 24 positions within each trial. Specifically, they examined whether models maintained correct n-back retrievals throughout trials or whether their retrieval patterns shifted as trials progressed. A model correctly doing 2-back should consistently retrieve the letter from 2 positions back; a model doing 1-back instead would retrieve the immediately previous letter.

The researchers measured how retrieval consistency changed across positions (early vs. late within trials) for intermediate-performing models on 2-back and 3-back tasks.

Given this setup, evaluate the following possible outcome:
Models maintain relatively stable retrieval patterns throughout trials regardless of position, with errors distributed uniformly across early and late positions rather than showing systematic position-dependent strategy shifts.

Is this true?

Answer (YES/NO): NO